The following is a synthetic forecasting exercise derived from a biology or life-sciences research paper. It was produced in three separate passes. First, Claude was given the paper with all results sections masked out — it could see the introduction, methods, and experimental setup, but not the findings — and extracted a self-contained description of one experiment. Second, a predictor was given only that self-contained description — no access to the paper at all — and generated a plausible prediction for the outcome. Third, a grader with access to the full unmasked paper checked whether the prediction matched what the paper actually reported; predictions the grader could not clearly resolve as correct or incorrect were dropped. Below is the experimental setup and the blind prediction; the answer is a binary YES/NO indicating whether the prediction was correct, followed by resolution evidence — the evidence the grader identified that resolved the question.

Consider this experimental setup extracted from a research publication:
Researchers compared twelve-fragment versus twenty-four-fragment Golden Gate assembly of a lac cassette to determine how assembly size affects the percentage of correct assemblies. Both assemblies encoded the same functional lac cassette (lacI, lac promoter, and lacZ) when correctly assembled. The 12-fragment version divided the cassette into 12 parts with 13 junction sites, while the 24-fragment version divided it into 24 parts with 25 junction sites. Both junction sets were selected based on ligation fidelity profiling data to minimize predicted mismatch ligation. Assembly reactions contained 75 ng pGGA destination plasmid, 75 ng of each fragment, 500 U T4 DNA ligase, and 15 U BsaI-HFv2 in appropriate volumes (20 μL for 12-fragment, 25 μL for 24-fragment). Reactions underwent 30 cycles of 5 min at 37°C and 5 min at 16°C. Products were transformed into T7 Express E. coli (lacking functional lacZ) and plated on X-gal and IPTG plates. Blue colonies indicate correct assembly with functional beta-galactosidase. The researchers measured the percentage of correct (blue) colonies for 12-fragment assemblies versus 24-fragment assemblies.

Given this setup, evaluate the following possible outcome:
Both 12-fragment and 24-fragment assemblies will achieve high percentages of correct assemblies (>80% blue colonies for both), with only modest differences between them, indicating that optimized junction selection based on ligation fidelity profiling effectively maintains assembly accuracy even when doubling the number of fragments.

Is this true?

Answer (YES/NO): YES